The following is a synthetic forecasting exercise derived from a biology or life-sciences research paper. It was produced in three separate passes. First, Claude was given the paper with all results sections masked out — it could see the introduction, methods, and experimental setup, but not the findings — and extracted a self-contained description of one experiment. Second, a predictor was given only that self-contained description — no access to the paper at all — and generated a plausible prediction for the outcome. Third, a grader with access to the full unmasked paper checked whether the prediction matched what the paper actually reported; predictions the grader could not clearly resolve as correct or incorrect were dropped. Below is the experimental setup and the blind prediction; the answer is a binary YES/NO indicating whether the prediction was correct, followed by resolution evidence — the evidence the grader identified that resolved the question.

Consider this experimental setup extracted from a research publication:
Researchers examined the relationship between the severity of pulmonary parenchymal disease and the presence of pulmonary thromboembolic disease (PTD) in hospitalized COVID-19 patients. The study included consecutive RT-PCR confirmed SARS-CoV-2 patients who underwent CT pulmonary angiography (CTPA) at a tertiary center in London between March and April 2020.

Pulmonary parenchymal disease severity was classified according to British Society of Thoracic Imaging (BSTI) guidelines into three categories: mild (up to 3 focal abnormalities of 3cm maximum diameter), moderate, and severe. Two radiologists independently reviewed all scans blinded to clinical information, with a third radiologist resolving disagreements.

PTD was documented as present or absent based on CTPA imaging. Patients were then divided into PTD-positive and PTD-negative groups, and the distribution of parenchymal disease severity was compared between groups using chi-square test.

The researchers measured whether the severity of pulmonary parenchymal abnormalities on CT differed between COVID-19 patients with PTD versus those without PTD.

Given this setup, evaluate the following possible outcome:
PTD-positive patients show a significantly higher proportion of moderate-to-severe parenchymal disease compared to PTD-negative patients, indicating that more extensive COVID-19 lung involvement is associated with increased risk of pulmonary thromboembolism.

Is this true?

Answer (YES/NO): NO